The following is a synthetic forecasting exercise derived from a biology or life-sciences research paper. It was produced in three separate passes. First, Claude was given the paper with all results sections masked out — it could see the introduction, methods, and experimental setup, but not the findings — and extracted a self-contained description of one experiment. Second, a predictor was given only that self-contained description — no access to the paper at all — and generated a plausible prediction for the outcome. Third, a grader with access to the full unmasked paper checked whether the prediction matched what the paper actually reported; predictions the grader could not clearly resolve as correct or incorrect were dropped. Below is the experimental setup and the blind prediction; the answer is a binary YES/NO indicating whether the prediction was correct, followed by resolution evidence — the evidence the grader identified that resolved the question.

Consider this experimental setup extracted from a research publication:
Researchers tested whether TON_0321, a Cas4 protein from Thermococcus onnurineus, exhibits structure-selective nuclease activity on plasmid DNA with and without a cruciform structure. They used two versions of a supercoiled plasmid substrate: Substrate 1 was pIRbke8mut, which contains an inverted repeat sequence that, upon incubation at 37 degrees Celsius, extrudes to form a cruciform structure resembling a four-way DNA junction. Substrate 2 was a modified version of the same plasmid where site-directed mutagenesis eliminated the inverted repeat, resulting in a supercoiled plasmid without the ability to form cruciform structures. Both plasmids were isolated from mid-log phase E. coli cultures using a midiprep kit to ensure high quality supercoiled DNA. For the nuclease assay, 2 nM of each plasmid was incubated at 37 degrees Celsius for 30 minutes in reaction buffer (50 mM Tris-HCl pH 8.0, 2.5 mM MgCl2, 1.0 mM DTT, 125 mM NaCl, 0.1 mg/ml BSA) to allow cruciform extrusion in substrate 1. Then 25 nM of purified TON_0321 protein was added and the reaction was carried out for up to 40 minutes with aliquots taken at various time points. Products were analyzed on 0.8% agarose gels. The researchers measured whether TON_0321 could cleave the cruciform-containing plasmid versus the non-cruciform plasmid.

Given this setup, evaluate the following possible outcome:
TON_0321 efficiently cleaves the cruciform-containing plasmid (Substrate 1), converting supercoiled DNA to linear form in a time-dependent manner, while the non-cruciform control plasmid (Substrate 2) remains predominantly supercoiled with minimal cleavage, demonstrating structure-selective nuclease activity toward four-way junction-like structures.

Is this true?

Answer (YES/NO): NO